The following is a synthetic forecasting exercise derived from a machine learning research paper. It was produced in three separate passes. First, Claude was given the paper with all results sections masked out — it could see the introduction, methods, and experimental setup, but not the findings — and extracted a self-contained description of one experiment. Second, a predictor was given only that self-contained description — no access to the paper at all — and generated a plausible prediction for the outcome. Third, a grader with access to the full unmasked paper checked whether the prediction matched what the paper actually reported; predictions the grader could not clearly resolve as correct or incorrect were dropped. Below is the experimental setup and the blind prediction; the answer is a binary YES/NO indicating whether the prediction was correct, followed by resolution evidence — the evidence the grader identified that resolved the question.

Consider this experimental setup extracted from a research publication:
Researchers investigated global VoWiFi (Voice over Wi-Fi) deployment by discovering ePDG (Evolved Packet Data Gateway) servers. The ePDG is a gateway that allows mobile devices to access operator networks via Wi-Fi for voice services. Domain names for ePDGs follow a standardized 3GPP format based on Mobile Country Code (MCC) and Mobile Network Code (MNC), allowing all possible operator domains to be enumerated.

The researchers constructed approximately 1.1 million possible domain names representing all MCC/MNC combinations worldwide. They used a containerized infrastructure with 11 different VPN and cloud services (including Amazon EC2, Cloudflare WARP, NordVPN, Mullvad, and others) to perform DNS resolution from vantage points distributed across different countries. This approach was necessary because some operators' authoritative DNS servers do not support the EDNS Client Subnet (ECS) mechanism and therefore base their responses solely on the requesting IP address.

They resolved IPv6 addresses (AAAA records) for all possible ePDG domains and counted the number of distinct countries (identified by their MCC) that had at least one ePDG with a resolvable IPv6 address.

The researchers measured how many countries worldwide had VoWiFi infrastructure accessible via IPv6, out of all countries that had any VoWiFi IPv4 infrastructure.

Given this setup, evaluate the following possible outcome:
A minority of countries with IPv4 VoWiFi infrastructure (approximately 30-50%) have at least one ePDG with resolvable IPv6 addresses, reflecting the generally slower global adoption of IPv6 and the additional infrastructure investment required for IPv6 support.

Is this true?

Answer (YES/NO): NO